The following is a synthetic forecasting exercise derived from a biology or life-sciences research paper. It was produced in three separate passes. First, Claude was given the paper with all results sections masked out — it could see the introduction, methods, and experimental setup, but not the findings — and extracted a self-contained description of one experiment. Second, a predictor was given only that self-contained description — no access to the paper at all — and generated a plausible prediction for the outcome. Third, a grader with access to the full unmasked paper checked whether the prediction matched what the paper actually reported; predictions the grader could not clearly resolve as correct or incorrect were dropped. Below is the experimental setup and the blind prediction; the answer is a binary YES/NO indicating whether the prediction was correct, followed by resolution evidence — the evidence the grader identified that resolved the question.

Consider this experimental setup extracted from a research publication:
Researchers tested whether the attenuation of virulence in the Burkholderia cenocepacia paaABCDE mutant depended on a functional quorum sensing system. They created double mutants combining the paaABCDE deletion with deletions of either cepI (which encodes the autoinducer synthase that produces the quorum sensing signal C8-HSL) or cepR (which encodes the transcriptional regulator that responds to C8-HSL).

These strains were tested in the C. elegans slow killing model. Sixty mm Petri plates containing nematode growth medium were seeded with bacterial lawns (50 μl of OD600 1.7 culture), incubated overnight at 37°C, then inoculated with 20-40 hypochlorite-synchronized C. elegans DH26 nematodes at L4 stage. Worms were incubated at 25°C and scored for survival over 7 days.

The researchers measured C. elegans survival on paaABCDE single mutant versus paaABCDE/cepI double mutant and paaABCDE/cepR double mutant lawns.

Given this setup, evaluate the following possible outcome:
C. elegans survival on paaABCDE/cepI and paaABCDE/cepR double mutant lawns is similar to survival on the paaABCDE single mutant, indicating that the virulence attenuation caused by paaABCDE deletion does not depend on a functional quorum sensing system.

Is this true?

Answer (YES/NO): NO